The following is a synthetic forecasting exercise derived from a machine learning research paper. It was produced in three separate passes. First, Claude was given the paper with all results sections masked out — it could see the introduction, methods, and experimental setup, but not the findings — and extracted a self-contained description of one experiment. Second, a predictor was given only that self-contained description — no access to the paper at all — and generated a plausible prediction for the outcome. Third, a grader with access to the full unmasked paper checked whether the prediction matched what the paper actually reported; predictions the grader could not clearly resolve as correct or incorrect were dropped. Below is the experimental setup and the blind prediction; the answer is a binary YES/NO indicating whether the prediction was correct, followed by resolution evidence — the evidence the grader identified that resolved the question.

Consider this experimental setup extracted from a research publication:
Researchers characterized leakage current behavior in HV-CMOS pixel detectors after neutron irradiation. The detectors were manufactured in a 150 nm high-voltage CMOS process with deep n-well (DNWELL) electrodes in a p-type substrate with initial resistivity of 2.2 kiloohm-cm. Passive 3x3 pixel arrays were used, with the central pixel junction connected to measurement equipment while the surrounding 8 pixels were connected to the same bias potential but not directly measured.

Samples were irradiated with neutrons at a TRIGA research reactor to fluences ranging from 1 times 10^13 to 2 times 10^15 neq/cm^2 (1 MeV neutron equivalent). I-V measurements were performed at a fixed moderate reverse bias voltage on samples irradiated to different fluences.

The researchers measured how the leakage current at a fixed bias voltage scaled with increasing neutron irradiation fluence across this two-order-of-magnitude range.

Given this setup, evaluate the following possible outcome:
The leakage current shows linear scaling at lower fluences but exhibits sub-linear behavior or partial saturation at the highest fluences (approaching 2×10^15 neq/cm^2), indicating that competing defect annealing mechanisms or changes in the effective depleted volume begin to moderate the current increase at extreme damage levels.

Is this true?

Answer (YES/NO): NO